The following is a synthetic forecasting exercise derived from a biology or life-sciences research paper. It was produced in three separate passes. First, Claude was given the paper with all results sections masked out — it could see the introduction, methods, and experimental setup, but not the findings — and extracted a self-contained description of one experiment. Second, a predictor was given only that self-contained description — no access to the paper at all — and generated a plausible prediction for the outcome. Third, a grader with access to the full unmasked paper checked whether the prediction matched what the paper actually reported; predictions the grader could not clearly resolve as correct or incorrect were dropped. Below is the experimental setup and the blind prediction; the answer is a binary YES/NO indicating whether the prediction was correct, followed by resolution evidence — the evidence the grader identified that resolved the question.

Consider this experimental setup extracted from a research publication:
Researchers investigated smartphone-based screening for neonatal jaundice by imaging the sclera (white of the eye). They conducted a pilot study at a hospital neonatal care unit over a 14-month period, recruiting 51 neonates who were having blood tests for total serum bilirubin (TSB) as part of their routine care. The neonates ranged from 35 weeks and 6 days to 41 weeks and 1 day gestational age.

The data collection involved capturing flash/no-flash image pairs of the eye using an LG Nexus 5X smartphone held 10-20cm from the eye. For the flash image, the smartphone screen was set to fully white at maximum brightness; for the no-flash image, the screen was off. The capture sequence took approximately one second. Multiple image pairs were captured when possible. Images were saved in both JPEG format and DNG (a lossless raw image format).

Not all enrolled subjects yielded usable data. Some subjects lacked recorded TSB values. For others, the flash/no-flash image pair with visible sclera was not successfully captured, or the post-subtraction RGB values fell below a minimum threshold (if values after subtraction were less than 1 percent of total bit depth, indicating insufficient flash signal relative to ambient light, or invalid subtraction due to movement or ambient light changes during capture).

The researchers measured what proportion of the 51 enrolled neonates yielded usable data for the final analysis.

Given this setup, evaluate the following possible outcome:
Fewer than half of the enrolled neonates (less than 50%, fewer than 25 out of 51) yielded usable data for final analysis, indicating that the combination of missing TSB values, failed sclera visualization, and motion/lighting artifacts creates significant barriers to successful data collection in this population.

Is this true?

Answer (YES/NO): NO